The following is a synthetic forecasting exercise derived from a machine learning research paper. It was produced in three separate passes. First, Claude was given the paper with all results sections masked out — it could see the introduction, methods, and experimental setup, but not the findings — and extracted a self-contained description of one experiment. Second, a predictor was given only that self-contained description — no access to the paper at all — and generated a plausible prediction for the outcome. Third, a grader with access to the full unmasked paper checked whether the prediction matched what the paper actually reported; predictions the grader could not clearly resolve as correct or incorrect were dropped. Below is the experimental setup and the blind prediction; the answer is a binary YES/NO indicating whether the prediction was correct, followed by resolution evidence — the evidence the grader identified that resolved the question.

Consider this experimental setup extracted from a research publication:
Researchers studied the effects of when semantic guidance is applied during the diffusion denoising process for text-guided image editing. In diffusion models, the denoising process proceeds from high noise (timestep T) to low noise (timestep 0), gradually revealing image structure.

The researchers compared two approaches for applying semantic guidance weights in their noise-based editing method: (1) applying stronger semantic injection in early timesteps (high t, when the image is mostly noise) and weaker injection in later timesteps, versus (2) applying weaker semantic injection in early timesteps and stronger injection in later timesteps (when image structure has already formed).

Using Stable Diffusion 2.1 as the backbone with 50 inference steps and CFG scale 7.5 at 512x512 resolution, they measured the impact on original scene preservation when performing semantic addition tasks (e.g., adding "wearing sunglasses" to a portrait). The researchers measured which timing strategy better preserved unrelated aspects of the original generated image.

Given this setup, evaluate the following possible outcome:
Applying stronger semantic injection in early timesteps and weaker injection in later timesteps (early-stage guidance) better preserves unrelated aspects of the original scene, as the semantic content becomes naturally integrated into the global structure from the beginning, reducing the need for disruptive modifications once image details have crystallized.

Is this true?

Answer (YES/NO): NO